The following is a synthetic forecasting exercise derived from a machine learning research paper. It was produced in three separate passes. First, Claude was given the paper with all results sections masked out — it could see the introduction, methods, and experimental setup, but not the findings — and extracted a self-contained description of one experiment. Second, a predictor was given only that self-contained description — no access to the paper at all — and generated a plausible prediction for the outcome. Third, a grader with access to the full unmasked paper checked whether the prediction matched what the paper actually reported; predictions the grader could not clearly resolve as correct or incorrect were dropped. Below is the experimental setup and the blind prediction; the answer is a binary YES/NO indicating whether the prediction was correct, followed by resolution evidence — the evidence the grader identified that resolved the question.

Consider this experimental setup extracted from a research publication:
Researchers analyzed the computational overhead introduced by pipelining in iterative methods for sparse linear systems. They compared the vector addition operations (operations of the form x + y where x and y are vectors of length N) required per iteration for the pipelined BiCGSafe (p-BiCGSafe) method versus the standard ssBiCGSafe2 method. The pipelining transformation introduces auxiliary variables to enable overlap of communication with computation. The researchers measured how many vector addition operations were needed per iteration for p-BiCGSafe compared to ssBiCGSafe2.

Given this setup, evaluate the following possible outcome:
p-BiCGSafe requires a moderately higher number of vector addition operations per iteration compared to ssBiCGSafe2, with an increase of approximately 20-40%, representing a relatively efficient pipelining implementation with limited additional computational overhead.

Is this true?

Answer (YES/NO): NO